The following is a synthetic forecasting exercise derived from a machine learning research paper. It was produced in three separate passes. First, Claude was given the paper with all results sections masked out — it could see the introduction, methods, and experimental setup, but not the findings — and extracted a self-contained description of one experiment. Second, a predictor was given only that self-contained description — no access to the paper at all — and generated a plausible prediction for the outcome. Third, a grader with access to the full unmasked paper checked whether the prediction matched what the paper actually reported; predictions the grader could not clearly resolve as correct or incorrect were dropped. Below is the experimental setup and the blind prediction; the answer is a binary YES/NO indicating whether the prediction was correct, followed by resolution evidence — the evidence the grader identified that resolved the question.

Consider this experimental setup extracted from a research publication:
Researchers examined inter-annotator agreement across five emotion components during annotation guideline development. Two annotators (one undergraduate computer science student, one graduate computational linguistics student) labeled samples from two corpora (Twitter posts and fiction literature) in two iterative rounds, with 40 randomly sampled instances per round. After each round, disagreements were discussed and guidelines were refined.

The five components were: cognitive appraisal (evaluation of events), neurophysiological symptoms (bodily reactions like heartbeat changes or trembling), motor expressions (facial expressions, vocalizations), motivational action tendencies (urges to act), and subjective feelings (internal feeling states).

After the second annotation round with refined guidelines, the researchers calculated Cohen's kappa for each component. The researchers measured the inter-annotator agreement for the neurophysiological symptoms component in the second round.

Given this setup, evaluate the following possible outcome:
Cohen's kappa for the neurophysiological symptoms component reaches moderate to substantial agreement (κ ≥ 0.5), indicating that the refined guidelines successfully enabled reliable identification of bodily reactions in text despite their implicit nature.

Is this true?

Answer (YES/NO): NO